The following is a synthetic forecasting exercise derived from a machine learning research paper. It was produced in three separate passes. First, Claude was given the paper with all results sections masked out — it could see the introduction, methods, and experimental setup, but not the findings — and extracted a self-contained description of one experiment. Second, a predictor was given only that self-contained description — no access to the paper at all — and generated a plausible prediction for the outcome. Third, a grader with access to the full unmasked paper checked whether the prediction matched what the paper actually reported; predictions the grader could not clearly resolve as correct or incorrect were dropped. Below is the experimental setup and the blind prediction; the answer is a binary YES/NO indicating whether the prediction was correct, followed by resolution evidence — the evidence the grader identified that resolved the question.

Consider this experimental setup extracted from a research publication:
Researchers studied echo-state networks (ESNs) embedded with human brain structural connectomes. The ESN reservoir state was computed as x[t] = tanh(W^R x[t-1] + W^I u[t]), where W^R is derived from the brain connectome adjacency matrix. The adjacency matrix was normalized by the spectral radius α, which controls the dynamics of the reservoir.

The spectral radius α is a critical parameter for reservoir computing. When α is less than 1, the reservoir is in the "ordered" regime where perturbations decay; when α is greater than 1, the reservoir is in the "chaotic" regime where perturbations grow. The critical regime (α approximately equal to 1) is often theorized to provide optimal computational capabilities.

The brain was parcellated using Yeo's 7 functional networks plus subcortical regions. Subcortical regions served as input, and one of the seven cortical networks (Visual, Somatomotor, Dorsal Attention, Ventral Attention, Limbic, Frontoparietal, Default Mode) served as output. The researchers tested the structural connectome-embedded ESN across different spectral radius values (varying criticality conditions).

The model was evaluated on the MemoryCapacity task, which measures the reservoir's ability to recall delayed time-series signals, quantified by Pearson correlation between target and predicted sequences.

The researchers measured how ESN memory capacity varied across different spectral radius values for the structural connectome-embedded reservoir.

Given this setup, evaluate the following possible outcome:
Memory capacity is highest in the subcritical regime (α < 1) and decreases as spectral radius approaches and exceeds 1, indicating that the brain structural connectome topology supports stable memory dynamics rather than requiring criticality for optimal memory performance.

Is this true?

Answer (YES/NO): NO